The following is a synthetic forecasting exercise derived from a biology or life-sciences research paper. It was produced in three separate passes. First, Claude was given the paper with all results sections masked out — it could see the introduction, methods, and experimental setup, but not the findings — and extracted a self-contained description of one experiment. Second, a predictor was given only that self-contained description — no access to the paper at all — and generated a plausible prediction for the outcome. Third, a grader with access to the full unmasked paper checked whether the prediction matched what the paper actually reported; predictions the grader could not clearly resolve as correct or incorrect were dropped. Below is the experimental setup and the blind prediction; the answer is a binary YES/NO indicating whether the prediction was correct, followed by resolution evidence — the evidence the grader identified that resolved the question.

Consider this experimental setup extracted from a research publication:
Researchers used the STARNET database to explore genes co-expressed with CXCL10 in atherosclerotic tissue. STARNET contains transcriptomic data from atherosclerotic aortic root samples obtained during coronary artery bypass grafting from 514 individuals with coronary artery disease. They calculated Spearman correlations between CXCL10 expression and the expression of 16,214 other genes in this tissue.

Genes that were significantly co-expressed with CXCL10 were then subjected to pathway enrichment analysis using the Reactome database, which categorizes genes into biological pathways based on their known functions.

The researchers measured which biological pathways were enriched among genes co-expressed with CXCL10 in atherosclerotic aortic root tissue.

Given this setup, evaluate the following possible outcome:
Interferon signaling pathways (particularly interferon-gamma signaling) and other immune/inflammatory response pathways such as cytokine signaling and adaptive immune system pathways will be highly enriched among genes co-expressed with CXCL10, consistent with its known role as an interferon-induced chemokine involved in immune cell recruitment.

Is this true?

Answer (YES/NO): YES